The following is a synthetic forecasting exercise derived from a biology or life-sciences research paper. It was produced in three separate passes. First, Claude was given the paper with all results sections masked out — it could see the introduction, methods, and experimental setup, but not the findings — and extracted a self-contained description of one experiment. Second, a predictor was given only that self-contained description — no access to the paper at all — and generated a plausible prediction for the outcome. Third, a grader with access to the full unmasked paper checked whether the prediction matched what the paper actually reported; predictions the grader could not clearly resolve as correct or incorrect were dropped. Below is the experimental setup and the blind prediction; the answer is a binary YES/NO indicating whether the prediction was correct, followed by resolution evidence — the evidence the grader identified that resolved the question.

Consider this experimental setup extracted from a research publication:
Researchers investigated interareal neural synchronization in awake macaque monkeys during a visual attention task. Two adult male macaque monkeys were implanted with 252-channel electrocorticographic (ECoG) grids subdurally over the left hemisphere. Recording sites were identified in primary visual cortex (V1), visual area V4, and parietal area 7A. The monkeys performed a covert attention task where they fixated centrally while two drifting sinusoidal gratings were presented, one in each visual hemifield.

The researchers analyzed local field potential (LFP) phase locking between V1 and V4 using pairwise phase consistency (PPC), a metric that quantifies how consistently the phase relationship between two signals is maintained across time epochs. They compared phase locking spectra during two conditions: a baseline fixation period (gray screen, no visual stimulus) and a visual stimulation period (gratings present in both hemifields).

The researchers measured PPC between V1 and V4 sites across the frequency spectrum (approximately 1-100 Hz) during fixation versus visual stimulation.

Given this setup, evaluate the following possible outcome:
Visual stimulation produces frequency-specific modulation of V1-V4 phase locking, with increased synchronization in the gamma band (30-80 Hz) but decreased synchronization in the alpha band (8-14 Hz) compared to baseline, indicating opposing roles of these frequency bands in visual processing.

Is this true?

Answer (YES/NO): NO